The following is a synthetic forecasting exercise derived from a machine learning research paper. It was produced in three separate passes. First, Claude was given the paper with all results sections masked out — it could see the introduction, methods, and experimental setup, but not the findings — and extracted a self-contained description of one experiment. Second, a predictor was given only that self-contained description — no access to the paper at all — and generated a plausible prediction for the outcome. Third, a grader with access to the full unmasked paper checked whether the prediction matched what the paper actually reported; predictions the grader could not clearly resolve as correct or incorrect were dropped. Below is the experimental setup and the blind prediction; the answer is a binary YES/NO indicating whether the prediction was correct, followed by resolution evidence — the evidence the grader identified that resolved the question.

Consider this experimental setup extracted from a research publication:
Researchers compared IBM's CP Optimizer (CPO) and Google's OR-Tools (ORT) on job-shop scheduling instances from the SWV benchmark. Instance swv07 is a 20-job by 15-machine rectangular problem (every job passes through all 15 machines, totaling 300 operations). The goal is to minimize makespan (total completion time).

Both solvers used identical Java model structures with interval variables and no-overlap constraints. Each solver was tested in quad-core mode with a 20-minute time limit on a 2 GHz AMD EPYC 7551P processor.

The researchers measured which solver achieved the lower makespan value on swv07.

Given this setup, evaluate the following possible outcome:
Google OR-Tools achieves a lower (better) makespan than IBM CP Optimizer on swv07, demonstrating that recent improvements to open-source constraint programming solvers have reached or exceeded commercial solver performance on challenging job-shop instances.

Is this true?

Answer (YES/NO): YES